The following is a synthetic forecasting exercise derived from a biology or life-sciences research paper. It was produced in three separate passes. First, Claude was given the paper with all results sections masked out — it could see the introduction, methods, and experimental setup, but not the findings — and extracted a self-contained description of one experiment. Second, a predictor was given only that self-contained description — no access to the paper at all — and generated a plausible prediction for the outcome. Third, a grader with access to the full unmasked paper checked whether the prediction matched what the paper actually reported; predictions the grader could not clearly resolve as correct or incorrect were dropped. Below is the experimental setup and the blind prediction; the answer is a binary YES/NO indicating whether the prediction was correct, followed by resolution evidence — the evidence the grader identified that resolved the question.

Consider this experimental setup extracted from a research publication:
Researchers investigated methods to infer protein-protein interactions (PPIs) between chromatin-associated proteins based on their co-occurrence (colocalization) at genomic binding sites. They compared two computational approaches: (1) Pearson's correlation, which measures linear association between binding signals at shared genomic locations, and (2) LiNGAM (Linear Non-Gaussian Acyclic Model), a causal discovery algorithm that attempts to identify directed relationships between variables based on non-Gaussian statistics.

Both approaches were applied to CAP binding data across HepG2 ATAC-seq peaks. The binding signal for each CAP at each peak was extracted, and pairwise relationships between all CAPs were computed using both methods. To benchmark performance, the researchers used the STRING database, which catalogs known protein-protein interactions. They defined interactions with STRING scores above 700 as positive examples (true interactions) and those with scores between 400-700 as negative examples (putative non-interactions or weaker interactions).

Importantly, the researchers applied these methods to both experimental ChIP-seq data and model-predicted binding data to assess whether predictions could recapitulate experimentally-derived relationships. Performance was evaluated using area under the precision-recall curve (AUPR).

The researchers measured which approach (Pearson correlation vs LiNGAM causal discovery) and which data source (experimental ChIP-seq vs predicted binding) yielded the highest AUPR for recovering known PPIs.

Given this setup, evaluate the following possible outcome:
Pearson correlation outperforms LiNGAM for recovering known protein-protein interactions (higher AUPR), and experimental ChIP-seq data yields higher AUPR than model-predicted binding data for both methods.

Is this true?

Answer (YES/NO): NO